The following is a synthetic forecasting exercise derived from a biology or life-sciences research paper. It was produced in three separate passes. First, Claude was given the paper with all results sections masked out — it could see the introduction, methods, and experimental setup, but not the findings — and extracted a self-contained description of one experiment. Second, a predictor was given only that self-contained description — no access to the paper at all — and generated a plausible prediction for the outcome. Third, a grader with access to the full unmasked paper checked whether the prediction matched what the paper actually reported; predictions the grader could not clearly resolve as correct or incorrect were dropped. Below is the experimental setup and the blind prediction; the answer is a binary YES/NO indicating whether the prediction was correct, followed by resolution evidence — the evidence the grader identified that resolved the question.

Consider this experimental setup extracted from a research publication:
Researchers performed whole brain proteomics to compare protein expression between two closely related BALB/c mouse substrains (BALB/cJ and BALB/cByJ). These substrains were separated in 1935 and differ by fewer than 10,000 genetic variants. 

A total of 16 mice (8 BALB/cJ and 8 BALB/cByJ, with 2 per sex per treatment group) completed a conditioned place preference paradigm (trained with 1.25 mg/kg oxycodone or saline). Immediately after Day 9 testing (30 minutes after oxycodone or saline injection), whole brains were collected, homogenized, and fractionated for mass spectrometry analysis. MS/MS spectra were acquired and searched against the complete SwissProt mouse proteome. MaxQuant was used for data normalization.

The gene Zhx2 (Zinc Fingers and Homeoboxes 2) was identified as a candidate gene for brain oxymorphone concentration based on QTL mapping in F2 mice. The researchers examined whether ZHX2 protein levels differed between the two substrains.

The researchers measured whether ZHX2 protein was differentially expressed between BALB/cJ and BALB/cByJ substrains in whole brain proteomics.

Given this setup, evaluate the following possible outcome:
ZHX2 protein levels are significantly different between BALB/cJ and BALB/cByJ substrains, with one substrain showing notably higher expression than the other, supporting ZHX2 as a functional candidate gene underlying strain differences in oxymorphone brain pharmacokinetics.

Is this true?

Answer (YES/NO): YES